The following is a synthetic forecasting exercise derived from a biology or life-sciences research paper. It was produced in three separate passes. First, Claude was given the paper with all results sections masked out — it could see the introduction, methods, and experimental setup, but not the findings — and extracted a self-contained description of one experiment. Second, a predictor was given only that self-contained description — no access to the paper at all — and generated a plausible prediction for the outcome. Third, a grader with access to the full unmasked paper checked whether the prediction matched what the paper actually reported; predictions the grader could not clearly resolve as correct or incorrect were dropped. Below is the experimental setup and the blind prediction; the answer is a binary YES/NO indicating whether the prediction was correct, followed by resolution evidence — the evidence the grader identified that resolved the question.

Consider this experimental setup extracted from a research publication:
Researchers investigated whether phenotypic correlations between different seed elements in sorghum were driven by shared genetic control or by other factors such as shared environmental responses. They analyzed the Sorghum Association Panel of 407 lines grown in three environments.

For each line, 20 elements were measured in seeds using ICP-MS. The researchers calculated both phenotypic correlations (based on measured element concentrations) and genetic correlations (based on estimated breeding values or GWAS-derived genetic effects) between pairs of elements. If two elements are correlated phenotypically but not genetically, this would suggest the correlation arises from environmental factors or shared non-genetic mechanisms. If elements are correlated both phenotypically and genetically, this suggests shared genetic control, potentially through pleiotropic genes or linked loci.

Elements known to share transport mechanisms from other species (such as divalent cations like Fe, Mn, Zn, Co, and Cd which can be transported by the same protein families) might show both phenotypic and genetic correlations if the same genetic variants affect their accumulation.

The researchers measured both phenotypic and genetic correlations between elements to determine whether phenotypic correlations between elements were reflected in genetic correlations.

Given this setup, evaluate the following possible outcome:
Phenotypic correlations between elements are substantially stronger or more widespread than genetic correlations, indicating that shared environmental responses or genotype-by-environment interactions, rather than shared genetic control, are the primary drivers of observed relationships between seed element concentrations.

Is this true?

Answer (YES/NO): NO